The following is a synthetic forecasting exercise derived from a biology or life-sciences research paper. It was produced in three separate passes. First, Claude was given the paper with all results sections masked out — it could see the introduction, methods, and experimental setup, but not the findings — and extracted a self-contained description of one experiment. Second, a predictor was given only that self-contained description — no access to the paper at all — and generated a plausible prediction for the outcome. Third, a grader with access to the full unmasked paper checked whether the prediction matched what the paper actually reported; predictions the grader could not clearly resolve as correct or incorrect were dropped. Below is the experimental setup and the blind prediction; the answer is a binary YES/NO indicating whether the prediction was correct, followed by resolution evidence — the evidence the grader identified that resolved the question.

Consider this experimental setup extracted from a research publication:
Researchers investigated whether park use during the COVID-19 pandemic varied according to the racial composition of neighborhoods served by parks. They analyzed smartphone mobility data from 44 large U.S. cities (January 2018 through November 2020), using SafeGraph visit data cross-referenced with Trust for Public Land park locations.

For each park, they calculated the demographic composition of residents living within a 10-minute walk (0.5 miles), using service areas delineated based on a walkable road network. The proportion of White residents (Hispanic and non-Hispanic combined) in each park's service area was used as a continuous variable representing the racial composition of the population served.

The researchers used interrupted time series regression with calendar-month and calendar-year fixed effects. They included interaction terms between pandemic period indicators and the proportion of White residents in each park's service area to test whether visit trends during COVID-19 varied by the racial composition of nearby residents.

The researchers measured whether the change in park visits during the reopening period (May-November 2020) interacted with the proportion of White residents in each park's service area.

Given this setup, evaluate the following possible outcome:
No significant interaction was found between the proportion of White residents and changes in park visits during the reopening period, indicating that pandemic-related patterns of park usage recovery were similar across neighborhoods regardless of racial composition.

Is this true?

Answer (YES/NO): NO